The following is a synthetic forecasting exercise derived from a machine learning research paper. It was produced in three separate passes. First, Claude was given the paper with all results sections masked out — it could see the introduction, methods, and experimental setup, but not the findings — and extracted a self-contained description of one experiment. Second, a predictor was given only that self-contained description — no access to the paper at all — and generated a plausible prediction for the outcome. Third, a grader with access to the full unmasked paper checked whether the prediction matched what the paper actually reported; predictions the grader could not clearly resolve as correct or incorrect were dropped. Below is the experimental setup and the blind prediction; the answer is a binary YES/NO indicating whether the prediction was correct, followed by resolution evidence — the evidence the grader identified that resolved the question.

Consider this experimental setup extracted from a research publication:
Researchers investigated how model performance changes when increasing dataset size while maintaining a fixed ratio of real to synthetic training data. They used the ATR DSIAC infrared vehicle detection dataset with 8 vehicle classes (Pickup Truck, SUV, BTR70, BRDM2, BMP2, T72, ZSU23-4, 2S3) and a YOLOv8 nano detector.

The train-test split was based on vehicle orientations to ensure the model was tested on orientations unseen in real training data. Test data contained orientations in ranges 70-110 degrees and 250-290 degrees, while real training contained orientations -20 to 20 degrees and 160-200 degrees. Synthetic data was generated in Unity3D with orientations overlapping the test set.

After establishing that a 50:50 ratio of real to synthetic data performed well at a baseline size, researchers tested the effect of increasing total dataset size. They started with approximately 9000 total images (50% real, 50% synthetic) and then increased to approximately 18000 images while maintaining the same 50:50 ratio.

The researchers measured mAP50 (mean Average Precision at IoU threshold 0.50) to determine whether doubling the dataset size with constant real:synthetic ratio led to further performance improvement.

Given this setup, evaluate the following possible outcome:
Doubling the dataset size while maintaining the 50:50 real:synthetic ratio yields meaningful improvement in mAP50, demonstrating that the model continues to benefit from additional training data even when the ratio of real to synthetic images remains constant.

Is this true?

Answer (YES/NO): NO